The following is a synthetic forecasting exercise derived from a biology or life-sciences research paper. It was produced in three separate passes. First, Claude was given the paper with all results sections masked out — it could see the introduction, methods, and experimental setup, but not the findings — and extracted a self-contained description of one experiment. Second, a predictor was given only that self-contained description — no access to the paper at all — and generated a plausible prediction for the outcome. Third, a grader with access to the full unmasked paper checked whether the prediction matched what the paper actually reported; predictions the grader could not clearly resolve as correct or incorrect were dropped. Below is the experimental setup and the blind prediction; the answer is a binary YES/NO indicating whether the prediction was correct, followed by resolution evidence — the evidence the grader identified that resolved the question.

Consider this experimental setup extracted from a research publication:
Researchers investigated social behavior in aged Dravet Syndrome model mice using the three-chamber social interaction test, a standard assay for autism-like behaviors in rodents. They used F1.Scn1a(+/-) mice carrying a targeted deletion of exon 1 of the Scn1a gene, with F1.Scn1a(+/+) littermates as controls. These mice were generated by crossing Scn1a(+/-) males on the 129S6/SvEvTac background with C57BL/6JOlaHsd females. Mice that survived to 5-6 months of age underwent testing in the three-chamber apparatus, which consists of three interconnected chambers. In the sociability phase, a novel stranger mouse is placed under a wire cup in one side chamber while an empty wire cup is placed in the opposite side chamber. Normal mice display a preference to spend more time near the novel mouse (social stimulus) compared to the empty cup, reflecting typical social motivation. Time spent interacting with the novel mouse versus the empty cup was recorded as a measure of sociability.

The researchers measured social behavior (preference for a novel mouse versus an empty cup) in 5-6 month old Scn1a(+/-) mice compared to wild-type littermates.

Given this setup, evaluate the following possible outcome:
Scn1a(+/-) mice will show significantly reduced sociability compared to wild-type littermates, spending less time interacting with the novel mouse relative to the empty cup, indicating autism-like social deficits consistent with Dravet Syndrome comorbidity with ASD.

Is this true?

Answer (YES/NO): NO